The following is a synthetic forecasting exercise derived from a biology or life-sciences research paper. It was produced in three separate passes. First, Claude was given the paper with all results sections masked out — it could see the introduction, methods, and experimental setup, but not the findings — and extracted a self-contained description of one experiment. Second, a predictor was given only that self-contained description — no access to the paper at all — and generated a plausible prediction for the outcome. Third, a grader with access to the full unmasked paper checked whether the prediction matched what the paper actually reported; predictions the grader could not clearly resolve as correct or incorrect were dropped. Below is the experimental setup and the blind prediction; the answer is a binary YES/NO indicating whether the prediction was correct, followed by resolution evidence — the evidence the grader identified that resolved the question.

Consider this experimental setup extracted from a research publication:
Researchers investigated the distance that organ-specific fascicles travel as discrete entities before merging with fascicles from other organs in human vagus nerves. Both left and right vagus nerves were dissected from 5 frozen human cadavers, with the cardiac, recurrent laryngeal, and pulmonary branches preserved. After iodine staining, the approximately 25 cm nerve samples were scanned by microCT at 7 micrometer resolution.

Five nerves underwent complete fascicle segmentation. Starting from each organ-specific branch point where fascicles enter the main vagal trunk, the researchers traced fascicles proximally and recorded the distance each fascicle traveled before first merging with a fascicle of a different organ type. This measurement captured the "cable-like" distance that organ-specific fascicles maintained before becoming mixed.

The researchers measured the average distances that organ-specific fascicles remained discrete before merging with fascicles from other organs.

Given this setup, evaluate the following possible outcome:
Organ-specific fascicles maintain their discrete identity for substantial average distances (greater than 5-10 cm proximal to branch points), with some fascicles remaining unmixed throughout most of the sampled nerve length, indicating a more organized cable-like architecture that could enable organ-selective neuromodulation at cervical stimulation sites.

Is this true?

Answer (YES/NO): NO